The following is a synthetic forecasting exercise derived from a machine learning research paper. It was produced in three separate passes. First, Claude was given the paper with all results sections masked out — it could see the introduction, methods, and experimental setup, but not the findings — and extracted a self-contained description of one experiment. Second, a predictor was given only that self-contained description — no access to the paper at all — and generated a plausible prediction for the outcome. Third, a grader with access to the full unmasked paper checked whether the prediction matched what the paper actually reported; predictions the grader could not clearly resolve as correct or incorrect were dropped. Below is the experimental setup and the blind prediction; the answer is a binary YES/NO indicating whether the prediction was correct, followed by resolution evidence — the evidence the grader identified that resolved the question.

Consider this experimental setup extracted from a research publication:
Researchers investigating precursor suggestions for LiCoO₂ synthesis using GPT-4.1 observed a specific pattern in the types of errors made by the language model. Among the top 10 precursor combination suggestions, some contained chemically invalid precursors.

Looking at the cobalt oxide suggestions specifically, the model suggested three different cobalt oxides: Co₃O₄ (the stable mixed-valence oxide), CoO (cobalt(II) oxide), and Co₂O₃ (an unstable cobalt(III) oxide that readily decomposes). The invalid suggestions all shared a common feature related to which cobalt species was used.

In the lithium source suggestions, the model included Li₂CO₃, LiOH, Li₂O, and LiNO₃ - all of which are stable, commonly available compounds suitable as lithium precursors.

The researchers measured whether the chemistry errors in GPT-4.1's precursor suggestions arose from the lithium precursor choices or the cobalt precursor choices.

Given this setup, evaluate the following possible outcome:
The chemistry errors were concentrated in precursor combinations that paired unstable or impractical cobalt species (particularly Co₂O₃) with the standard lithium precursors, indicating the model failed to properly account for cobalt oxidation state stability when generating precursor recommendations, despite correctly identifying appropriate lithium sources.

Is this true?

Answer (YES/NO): NO